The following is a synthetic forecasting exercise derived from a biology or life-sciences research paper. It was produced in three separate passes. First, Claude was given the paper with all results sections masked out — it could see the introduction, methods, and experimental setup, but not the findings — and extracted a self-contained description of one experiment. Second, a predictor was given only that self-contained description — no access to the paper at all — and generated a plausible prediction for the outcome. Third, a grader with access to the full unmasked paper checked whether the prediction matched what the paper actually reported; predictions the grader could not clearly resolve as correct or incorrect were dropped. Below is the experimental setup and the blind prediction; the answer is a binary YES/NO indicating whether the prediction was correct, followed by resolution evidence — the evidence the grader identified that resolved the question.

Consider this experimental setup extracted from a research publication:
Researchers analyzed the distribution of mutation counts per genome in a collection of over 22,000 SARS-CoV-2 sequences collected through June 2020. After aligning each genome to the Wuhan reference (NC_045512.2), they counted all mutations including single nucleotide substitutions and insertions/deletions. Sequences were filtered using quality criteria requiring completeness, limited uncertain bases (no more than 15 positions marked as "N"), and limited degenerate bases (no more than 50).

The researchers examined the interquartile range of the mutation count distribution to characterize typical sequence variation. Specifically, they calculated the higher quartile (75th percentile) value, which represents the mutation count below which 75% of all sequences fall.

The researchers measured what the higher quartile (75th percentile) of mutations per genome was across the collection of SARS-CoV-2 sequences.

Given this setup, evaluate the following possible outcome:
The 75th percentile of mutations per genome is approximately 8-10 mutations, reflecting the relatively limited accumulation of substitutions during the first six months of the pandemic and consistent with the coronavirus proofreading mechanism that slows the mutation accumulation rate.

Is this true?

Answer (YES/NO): YES